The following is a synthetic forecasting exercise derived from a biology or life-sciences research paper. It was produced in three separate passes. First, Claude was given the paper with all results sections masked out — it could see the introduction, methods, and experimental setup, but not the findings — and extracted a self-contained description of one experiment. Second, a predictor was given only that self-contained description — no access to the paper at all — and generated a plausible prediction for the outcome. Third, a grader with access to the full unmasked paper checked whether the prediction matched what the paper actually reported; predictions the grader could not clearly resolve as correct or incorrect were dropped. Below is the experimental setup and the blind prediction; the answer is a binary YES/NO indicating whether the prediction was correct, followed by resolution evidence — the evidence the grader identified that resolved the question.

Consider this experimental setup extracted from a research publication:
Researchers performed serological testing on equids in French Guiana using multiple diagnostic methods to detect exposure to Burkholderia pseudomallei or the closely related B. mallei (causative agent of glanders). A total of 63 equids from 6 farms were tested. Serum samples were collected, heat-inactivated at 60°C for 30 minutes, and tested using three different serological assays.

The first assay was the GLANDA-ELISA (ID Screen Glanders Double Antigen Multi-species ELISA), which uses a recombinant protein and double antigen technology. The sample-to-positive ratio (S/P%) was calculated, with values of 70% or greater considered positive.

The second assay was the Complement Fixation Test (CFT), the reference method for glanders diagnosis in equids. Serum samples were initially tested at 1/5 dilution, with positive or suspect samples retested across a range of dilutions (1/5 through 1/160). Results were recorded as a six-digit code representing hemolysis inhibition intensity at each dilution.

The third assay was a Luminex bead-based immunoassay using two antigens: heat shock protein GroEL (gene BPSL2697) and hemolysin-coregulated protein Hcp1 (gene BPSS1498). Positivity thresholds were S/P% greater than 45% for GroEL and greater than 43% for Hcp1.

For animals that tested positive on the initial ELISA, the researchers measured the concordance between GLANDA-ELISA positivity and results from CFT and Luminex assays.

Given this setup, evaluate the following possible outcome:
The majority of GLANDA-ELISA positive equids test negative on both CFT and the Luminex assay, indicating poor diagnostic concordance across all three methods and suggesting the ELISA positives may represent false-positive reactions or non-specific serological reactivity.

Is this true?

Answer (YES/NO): NO